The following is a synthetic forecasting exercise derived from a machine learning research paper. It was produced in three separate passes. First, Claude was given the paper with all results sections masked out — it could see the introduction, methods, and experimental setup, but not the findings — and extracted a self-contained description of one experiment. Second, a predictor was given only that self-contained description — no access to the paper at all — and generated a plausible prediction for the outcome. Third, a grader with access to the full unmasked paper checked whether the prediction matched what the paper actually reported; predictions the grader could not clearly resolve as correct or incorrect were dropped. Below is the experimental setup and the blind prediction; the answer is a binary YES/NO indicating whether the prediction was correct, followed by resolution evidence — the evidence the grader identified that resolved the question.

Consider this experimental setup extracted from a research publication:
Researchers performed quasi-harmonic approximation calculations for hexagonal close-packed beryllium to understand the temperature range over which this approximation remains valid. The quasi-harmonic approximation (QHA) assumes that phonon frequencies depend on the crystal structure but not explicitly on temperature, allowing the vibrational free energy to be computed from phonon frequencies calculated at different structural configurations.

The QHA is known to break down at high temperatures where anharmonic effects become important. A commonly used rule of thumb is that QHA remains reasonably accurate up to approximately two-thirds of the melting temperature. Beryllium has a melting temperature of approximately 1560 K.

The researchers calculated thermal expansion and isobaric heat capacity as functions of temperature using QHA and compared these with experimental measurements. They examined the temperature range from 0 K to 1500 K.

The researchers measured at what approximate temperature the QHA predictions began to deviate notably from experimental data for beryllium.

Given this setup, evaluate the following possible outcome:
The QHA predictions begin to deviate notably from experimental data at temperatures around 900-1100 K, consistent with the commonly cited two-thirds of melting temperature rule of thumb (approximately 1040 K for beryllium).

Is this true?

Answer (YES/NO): NO